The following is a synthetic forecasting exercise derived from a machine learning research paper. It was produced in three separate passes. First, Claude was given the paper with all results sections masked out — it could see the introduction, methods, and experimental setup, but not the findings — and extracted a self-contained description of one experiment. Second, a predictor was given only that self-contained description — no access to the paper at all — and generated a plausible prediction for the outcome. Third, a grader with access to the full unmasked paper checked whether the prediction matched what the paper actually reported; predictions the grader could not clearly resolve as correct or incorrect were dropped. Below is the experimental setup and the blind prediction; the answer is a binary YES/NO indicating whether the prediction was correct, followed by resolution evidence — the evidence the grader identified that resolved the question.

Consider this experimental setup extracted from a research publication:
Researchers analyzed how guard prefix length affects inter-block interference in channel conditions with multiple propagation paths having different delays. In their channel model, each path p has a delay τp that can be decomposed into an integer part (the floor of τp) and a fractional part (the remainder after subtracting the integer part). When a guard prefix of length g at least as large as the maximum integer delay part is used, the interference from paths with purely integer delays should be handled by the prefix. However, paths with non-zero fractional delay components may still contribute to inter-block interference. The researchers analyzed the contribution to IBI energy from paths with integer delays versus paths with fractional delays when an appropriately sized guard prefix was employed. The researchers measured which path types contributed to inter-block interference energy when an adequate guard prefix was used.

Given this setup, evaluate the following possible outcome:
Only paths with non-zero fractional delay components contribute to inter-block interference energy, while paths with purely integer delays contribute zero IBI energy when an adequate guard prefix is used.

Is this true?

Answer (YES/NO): YES